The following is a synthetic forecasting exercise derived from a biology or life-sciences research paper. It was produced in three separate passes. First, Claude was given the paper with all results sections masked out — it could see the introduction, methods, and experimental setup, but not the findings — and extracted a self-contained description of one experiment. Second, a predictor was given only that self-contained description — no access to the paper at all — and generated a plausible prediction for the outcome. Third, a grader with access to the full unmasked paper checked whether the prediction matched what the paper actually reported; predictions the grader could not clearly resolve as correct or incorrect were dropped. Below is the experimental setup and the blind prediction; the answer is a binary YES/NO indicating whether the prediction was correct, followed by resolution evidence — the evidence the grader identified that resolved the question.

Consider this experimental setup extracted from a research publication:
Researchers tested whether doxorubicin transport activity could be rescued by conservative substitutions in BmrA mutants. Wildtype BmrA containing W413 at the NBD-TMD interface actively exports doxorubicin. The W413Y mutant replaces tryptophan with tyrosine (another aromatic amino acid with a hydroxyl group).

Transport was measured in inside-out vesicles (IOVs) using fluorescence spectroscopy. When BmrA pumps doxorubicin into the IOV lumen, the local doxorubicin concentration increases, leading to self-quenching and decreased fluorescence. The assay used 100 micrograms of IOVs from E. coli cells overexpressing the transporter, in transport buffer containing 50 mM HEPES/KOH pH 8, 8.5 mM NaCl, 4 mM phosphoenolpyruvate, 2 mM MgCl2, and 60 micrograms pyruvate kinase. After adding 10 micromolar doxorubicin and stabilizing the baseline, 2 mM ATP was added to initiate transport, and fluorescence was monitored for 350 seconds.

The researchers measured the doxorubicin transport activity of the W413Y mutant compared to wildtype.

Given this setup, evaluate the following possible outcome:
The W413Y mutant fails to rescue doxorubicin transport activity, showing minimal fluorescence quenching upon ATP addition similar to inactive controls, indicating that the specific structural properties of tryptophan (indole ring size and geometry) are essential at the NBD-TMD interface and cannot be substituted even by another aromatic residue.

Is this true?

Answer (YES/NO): YES